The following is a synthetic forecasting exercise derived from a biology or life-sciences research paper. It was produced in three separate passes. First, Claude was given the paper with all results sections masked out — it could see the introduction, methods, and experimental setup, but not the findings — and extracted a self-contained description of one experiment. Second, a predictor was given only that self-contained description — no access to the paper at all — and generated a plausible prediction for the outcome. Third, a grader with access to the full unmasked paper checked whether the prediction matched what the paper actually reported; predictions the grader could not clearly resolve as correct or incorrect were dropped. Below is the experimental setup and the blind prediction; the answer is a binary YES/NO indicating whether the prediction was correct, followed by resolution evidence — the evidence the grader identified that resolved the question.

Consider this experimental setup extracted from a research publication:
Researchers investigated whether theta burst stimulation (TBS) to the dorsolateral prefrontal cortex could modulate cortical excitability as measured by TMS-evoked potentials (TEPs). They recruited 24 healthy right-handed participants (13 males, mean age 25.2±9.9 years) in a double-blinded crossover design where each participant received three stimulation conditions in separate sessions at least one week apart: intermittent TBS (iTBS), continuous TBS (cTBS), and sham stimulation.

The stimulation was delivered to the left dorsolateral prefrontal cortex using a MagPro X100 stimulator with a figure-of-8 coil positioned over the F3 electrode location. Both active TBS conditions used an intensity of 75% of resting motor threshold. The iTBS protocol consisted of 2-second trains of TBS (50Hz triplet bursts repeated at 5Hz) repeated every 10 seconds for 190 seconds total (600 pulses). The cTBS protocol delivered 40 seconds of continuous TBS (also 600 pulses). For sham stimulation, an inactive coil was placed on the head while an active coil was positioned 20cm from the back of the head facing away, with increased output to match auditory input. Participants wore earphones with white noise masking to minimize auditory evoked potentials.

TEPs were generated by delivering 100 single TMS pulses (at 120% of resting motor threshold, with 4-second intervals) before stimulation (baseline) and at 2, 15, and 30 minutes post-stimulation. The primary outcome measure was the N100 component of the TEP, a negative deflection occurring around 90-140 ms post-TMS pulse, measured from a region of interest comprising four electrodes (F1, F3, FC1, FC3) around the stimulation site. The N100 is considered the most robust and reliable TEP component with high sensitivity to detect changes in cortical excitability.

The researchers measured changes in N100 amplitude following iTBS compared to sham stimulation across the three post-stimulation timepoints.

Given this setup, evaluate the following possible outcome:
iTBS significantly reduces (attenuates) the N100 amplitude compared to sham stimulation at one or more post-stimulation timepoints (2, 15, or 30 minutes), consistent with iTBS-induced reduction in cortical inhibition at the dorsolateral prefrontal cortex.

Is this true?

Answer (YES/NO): NO